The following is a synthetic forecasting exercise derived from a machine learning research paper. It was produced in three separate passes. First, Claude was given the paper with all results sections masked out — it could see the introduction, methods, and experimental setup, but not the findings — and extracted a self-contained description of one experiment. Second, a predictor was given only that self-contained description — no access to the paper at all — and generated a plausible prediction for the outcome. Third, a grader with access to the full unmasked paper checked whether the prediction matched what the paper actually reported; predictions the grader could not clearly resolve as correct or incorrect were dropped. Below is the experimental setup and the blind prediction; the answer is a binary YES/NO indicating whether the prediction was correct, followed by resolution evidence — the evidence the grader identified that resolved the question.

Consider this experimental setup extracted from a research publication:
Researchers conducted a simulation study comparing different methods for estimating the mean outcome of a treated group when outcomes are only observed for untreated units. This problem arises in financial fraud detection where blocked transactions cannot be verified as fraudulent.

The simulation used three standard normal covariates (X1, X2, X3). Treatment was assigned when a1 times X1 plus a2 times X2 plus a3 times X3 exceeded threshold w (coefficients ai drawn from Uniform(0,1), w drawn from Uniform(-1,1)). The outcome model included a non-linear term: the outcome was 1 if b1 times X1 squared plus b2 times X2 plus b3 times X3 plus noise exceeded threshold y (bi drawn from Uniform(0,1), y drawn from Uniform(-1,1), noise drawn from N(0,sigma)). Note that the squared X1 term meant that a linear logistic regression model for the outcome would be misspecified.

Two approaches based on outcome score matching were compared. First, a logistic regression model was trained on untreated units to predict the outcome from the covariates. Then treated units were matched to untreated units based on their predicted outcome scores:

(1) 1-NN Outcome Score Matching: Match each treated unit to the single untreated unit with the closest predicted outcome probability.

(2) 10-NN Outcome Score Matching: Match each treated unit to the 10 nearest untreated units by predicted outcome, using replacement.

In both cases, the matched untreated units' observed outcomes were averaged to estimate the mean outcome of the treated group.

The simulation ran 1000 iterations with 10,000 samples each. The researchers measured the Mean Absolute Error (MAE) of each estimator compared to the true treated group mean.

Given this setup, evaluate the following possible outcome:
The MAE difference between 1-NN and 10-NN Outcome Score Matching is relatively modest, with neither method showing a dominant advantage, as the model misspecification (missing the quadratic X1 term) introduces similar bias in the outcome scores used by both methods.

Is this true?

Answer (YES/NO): NO